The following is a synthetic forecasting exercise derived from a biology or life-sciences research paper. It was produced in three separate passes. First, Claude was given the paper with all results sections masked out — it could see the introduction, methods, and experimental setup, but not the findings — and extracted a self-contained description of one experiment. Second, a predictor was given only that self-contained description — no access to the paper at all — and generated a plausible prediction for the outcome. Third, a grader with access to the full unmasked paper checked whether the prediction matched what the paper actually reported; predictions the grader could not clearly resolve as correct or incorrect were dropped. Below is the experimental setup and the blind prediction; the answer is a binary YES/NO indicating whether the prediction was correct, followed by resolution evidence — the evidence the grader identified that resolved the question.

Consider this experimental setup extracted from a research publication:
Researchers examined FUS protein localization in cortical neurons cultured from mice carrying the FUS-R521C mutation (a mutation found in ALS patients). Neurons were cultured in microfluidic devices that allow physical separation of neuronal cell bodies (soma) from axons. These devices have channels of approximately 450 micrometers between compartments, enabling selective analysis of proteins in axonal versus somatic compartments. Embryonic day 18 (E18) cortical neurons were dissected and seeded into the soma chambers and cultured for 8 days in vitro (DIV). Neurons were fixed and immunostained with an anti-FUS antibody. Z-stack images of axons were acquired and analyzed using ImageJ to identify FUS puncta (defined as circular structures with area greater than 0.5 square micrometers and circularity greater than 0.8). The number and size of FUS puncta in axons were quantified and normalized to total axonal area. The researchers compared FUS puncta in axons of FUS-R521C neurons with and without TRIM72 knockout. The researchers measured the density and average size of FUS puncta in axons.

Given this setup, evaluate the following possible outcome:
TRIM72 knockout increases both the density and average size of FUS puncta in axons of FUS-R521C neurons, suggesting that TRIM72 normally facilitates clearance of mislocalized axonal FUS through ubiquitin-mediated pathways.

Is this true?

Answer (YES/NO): NO